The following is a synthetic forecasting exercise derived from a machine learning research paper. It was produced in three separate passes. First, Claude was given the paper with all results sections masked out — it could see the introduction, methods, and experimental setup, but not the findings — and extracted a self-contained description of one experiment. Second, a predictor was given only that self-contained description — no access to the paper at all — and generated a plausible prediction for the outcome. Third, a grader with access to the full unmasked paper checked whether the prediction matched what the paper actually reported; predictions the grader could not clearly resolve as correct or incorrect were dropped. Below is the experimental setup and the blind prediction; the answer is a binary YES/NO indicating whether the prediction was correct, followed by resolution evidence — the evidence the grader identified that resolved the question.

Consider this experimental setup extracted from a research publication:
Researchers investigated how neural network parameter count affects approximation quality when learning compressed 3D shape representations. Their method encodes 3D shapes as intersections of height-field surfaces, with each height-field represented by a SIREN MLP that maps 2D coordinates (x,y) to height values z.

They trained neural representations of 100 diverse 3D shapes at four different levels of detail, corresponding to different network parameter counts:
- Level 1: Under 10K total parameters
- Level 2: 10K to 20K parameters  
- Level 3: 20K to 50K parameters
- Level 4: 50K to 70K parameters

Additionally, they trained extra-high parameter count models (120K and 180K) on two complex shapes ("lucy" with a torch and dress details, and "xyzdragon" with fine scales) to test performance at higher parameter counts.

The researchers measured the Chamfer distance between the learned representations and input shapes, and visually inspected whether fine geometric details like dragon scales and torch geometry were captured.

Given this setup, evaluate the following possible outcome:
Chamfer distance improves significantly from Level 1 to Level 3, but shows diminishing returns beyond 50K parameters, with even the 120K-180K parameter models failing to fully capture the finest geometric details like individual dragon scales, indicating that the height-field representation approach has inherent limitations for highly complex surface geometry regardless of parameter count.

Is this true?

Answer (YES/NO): NO